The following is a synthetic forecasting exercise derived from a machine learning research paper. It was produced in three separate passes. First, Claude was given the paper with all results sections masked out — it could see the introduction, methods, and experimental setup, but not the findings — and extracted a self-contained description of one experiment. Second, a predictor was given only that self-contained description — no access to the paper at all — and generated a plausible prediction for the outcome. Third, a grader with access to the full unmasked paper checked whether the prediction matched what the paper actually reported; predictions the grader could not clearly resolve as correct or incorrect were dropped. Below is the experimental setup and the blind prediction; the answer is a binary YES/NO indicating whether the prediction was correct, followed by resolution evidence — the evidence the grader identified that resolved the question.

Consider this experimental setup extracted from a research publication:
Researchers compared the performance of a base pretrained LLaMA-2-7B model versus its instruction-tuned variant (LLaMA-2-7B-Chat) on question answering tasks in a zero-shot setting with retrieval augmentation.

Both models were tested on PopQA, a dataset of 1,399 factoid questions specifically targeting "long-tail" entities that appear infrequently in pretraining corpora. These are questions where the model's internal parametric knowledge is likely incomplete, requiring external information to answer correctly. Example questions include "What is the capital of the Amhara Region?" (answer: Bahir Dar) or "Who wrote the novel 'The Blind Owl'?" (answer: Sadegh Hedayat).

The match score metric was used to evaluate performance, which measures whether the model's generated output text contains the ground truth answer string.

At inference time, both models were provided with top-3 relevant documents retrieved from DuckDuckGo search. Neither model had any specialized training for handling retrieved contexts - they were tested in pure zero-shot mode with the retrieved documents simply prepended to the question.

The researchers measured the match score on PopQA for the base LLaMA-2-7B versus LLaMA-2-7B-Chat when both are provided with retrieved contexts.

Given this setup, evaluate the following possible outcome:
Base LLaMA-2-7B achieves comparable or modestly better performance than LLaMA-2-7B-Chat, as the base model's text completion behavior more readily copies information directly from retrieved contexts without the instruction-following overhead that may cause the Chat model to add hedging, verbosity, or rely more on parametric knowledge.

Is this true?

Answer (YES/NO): NO